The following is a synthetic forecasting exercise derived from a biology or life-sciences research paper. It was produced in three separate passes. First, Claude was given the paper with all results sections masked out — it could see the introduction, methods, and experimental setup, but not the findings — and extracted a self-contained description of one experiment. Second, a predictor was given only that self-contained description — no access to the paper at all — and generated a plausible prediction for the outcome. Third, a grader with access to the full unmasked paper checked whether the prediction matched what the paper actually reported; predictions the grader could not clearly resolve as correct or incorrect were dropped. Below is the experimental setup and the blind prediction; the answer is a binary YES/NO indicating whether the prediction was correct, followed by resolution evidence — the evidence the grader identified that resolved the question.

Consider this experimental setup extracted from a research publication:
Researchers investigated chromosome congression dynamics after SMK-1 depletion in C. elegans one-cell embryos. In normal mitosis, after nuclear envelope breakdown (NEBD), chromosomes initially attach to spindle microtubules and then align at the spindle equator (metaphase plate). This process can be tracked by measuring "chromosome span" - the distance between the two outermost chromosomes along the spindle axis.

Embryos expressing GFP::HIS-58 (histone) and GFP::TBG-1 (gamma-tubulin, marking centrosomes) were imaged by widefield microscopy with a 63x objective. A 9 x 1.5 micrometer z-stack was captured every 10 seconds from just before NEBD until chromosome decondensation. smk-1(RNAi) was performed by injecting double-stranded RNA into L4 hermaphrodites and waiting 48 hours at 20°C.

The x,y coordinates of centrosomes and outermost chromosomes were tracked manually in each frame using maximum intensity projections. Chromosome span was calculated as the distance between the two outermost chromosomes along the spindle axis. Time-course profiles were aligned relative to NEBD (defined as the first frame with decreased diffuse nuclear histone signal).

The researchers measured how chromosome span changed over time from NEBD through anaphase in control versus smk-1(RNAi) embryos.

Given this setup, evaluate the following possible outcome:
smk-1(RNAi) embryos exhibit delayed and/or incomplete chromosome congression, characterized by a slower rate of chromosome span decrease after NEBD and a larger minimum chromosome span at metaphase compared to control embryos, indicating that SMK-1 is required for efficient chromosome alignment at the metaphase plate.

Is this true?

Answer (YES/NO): NO